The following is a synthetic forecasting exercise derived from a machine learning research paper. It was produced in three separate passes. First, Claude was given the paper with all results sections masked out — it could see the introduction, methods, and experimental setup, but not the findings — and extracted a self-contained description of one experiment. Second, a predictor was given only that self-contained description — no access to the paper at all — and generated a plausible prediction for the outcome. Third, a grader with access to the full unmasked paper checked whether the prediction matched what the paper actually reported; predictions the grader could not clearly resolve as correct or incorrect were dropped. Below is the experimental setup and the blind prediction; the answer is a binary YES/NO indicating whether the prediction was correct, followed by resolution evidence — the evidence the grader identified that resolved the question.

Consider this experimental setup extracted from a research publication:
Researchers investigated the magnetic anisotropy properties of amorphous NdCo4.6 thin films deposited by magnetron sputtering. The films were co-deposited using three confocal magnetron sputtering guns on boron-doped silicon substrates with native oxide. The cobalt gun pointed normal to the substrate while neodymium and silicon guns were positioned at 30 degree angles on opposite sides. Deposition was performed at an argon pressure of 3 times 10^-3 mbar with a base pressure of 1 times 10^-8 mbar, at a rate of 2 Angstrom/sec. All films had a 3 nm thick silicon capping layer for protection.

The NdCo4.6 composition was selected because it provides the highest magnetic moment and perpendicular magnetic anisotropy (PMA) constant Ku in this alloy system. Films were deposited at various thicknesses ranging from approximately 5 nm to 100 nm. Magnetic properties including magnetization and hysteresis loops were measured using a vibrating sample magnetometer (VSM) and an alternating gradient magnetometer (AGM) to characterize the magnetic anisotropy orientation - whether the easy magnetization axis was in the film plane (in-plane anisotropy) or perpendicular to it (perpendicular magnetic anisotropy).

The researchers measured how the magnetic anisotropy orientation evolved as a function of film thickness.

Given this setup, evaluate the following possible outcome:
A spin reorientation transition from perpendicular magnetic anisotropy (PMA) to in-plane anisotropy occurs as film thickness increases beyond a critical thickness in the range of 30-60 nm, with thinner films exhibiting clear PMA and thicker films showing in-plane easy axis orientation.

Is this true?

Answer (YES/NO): NO